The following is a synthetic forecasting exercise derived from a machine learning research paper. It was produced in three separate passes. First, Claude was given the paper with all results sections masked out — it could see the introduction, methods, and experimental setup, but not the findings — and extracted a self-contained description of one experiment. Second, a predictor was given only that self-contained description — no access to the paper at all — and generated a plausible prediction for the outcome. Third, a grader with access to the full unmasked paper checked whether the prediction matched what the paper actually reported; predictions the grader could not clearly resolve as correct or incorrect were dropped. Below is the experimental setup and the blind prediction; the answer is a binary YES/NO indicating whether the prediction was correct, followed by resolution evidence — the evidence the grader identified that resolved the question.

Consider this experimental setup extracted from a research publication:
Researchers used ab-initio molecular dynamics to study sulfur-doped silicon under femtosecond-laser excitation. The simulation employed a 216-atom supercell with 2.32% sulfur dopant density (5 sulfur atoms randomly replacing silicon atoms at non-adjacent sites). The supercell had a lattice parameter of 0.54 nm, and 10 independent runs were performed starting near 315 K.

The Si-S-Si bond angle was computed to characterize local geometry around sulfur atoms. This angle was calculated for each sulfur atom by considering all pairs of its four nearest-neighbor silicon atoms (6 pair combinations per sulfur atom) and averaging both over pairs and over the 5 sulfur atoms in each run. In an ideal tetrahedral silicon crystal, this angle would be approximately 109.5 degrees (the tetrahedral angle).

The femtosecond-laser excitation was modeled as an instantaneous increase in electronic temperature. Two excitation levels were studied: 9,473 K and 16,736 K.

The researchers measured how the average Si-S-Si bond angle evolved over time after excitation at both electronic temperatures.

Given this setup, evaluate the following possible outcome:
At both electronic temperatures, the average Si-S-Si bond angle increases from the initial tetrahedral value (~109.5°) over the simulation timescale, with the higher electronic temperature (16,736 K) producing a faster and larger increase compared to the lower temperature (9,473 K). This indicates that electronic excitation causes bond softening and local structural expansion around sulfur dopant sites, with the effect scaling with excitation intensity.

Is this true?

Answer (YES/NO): NO